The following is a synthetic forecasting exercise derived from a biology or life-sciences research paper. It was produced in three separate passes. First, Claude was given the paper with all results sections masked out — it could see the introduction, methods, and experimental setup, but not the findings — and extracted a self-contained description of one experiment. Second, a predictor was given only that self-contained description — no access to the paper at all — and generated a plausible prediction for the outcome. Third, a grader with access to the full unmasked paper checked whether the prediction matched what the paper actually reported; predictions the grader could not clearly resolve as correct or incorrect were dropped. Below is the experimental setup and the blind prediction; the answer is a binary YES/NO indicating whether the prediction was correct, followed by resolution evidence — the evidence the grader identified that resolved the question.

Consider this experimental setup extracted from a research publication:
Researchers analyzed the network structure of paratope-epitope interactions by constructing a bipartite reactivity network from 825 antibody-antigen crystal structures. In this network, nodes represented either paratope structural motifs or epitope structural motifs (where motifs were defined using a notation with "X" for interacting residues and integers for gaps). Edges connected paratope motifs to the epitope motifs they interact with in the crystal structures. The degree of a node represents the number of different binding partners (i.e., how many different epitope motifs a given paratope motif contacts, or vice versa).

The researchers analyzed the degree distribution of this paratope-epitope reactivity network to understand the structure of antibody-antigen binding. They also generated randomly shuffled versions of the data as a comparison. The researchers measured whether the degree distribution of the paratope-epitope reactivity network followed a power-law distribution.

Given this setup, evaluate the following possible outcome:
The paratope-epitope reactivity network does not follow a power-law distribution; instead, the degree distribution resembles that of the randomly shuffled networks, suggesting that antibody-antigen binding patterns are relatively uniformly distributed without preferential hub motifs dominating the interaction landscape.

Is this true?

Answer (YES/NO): NO